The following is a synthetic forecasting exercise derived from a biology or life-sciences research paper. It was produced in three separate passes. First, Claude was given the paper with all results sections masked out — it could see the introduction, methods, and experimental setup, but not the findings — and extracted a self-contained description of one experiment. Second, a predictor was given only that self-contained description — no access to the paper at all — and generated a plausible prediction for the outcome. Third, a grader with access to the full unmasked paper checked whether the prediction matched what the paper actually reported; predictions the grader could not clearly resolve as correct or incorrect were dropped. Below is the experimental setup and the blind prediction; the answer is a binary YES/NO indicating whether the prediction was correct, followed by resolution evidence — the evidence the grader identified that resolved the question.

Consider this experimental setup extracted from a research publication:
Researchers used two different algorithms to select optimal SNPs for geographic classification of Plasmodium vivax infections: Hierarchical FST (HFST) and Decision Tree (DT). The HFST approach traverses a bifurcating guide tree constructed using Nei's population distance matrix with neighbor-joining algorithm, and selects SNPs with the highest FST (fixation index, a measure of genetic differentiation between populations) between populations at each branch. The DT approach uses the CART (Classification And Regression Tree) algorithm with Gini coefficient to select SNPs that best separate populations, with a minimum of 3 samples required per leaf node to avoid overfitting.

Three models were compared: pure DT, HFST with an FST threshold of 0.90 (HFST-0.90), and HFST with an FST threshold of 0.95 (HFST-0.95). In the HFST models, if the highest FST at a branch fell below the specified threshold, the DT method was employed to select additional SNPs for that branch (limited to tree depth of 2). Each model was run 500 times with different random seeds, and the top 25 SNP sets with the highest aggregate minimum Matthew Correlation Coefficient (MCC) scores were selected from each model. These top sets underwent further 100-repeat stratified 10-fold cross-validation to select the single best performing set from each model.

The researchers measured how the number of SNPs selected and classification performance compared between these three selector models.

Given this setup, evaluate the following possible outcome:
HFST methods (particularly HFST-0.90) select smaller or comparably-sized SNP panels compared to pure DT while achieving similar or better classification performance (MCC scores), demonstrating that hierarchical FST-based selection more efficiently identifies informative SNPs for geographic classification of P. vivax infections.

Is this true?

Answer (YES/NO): NO